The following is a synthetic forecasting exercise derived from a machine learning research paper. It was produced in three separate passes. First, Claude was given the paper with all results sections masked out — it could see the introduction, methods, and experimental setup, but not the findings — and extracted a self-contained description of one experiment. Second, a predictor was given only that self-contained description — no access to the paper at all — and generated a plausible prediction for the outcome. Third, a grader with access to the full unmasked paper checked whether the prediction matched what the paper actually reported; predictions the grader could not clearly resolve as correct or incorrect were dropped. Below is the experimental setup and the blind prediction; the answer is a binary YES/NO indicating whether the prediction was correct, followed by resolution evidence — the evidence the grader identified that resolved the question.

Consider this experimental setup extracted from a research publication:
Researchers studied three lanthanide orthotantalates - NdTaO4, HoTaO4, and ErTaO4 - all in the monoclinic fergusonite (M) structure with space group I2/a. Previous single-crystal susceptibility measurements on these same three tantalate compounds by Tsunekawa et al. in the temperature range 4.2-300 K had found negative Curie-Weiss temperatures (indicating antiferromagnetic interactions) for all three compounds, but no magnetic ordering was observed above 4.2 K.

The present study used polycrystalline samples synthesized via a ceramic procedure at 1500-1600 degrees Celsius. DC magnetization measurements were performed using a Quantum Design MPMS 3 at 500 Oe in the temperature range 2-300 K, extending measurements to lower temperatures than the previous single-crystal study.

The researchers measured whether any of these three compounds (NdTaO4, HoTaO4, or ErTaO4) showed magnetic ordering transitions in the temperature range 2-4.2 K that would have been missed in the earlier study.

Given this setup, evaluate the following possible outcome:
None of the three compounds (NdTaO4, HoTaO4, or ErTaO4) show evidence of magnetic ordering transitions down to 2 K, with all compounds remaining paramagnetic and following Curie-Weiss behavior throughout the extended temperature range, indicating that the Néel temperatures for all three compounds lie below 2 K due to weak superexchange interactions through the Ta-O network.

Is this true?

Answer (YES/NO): YES